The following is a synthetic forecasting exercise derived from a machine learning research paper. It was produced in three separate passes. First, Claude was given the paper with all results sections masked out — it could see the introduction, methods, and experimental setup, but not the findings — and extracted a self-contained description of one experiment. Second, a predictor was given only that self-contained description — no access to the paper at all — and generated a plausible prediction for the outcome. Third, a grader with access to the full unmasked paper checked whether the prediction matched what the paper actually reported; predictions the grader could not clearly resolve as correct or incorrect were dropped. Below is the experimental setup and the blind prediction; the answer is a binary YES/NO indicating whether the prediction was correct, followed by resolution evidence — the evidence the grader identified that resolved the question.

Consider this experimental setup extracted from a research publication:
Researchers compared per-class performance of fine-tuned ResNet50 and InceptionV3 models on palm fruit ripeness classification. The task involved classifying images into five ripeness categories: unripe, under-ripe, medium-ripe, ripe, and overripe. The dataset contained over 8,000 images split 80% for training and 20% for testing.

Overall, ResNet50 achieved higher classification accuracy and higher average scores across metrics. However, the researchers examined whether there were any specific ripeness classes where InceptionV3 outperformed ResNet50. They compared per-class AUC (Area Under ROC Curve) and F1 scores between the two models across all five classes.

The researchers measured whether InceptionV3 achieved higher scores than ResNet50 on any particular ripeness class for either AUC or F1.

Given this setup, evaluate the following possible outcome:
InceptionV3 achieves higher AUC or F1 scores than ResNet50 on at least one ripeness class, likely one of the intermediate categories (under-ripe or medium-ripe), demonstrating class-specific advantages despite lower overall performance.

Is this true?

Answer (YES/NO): NO